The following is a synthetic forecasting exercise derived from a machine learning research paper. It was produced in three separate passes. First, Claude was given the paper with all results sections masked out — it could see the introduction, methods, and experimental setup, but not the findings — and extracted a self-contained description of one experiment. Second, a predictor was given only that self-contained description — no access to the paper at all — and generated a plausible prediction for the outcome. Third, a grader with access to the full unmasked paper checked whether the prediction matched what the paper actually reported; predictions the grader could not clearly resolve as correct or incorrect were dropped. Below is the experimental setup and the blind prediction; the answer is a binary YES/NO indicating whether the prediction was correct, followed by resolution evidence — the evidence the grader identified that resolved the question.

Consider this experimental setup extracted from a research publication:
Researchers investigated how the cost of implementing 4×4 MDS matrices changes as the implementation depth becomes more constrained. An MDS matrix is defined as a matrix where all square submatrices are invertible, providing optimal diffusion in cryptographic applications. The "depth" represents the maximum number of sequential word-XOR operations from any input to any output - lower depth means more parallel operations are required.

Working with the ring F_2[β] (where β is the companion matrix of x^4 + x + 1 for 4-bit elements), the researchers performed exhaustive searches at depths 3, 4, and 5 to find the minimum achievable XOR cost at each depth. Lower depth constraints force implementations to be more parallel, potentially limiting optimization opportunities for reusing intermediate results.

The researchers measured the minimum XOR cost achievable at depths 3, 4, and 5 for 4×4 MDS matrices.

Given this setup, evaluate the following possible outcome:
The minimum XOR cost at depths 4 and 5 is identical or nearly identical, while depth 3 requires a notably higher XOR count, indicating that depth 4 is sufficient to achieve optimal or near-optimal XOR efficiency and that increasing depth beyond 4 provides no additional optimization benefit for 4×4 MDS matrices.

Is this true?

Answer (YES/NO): NO